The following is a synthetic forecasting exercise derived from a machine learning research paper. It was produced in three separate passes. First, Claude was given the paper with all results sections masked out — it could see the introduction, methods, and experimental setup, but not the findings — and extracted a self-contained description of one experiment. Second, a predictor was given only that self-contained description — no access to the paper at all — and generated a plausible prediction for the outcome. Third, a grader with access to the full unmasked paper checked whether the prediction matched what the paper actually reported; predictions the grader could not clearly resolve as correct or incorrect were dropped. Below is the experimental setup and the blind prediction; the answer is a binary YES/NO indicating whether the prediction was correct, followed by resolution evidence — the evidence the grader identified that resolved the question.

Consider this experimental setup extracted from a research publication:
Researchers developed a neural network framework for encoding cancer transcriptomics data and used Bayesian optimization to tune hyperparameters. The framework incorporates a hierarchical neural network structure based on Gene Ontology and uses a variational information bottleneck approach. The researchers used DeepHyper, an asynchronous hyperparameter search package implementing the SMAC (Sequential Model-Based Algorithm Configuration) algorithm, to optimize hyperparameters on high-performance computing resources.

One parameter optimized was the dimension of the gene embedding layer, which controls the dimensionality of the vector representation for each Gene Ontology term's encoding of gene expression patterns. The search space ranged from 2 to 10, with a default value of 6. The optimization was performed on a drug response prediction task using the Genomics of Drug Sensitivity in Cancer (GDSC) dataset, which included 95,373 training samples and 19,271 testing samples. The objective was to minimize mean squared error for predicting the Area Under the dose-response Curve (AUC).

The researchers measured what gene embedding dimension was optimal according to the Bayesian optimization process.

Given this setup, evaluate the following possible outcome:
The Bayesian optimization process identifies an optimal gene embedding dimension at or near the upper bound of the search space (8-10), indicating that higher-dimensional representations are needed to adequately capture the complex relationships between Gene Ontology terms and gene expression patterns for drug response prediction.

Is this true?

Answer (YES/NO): NO